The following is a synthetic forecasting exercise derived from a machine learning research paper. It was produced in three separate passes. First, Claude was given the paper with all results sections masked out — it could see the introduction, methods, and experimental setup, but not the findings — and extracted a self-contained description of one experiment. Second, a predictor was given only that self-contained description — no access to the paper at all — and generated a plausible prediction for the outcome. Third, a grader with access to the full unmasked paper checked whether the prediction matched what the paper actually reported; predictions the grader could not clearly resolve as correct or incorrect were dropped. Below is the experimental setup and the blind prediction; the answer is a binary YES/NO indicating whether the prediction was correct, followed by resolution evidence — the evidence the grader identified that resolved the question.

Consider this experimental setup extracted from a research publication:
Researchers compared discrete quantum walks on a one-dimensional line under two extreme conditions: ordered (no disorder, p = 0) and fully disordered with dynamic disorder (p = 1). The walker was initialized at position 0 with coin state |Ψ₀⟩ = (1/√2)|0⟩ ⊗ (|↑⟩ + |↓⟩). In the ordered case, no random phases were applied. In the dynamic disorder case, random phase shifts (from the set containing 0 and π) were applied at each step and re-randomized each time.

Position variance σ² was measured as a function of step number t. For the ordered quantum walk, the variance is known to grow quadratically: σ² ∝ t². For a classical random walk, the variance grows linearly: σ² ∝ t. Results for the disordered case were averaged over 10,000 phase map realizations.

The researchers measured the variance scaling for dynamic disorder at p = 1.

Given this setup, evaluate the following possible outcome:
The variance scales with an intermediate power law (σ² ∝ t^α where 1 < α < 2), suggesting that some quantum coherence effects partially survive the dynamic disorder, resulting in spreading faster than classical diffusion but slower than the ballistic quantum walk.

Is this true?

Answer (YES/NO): NO